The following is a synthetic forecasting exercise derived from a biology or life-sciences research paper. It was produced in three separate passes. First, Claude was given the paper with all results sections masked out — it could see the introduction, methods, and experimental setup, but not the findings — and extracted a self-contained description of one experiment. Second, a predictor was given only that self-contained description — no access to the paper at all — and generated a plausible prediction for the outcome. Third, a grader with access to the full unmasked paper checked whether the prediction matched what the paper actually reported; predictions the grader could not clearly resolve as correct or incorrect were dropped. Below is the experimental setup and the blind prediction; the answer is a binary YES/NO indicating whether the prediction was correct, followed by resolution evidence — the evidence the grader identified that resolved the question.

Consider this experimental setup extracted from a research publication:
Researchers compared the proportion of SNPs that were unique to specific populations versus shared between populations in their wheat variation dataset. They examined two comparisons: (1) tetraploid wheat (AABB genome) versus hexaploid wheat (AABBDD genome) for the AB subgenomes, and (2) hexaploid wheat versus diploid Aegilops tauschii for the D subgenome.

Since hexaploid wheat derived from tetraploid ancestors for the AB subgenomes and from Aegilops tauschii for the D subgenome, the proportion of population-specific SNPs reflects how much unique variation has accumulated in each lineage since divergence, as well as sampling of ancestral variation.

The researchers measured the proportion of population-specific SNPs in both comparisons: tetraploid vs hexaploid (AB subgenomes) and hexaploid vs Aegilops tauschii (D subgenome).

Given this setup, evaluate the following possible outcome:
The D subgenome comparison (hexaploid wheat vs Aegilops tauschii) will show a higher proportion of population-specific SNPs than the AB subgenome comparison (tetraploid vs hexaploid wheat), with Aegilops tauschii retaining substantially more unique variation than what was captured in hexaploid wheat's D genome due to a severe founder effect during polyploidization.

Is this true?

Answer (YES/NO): NO